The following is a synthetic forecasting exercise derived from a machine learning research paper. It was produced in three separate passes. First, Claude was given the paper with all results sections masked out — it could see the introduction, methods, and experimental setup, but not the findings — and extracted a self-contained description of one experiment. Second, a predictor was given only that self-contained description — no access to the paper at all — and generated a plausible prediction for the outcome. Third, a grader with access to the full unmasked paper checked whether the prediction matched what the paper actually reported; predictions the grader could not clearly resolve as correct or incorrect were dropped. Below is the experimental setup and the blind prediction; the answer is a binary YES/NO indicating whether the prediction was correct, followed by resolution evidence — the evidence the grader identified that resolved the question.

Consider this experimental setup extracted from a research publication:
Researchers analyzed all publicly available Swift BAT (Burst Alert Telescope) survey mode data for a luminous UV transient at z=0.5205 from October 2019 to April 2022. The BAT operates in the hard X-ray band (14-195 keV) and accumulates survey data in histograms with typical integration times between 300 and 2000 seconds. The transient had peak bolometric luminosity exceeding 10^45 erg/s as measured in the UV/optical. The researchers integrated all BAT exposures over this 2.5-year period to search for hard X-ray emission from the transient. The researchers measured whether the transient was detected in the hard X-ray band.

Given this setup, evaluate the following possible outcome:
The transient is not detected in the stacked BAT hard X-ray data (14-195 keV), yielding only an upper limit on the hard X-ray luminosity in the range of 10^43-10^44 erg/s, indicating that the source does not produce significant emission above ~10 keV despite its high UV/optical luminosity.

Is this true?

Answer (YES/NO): NO